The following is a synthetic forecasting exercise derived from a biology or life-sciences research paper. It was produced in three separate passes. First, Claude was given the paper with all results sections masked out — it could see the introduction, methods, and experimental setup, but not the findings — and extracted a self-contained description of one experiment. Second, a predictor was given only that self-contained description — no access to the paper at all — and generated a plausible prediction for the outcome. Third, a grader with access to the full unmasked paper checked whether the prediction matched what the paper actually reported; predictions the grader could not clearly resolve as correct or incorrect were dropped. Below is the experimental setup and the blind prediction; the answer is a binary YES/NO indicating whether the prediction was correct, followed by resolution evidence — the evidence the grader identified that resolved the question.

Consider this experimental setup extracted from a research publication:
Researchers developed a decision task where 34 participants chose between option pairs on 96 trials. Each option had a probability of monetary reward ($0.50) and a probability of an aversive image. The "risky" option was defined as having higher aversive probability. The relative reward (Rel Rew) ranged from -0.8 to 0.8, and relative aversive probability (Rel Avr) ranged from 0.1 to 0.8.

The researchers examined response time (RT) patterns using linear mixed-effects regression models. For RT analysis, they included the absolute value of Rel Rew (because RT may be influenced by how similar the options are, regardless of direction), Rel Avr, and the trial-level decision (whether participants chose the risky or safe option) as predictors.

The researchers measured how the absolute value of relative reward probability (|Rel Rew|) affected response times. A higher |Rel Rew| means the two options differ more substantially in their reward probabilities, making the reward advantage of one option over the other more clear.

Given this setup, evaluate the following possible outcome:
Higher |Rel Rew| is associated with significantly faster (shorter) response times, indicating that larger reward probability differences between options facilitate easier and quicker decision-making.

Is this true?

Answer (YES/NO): YES